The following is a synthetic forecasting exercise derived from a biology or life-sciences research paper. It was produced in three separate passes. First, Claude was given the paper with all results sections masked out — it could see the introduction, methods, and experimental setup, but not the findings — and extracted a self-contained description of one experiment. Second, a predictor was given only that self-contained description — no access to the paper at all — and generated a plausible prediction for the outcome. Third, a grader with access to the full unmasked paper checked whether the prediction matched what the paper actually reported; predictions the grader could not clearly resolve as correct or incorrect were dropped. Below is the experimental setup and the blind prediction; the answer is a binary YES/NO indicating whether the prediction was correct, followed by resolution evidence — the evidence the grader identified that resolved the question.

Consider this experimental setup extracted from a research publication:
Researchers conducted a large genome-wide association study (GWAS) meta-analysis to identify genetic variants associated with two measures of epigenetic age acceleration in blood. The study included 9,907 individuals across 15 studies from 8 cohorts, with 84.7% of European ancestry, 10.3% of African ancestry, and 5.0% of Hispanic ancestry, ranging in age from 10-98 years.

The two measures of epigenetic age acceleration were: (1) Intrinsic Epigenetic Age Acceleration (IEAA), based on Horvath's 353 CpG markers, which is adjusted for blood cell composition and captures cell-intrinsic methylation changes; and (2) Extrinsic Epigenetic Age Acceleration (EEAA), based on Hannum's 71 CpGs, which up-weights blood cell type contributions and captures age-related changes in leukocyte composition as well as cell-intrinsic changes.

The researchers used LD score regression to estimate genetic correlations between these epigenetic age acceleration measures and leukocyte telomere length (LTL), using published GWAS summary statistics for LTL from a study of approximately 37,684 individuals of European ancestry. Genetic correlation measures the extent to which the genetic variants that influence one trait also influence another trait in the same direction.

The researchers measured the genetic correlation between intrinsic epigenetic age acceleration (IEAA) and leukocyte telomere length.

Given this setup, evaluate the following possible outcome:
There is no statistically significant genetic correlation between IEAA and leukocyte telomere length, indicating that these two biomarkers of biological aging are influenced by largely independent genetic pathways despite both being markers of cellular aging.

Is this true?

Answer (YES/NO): YES